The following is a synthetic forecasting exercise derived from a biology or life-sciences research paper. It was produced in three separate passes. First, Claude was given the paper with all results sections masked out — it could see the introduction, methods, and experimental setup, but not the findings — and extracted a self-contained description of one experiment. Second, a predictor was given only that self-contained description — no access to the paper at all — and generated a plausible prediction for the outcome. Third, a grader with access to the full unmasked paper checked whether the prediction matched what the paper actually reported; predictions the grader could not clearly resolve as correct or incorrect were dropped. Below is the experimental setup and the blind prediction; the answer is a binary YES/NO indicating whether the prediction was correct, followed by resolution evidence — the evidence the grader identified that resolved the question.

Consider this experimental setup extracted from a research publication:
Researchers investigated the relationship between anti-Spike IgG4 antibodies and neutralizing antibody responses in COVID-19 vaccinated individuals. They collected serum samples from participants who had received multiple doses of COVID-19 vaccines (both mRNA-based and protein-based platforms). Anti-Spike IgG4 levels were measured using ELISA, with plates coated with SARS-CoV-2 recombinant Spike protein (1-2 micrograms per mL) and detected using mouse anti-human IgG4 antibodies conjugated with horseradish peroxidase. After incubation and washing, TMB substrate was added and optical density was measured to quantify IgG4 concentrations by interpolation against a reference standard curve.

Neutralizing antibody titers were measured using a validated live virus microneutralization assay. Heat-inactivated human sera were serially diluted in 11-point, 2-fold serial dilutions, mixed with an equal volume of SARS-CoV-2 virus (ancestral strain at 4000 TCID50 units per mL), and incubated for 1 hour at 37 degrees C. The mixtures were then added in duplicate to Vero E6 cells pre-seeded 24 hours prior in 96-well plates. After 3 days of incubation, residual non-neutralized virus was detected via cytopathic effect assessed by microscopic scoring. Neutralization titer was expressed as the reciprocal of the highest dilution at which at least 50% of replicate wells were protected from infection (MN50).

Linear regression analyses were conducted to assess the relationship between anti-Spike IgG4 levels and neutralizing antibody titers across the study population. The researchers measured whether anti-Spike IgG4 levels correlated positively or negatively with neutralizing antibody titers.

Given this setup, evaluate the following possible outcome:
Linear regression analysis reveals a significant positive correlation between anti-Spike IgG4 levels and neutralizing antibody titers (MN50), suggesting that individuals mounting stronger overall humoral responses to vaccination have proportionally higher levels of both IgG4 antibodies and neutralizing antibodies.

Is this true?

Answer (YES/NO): NO